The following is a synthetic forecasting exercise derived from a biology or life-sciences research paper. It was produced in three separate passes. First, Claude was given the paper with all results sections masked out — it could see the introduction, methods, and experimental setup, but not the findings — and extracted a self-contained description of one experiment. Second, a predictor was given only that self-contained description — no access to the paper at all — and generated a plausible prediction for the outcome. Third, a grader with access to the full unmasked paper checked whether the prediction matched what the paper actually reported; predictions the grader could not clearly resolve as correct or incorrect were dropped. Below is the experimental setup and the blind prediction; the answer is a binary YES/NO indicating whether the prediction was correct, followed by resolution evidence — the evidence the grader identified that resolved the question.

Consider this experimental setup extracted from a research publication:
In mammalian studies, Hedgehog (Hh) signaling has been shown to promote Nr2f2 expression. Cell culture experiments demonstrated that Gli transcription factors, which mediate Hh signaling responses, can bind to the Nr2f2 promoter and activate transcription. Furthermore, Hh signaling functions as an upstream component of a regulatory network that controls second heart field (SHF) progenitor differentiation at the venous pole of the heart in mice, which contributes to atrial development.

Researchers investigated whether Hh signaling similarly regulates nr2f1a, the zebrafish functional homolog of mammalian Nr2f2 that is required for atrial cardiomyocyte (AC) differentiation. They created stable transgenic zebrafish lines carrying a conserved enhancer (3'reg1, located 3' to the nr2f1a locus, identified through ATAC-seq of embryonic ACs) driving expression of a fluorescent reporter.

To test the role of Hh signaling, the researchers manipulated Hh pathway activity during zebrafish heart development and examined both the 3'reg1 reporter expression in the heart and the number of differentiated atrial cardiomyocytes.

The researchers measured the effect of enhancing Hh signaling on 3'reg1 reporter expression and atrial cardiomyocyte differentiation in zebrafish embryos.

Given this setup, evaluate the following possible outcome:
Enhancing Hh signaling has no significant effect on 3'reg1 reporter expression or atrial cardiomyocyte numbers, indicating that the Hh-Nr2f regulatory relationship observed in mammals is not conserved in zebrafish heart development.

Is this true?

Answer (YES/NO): NO